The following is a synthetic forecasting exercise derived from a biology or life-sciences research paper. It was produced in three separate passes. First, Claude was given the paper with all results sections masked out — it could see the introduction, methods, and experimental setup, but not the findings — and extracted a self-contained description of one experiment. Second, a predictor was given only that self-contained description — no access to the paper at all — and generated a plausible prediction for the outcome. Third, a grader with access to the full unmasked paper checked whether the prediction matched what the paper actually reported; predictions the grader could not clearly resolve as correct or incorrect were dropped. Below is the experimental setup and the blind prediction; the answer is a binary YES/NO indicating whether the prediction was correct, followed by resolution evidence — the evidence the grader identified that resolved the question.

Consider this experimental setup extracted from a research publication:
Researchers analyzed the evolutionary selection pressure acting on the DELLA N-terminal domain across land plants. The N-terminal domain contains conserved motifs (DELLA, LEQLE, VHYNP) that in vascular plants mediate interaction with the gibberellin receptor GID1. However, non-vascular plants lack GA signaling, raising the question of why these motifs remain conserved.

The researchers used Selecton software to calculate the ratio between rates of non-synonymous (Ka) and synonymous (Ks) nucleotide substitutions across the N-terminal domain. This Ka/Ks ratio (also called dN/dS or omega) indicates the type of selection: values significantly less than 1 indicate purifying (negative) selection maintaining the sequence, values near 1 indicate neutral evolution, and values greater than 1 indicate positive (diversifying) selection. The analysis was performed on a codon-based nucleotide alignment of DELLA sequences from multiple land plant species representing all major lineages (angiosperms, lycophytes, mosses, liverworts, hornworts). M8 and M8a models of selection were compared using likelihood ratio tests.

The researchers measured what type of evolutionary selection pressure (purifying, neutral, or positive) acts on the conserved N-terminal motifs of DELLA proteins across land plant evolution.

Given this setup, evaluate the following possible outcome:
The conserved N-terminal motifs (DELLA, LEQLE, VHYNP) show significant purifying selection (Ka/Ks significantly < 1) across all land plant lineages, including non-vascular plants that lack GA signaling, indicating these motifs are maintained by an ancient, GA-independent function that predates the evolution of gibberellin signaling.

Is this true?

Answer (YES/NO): YES